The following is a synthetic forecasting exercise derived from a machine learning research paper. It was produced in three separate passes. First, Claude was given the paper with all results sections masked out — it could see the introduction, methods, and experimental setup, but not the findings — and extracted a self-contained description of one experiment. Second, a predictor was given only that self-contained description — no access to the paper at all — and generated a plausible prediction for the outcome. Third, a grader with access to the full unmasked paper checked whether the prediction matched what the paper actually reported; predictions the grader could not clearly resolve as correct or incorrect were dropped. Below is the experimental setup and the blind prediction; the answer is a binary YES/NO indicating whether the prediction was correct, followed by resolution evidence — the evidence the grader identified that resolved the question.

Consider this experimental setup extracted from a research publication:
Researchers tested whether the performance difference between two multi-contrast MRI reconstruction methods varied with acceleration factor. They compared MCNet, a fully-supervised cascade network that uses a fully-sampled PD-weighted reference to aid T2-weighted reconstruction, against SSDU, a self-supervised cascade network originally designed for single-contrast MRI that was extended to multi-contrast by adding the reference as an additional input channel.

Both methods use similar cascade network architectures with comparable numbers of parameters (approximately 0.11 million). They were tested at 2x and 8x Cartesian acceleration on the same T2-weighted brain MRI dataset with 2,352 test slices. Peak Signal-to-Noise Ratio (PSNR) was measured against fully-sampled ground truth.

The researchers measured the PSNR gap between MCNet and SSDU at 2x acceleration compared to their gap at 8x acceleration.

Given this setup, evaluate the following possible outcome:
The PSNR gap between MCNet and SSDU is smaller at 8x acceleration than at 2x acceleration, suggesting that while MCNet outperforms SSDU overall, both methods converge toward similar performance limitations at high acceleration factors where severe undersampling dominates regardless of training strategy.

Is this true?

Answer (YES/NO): YES